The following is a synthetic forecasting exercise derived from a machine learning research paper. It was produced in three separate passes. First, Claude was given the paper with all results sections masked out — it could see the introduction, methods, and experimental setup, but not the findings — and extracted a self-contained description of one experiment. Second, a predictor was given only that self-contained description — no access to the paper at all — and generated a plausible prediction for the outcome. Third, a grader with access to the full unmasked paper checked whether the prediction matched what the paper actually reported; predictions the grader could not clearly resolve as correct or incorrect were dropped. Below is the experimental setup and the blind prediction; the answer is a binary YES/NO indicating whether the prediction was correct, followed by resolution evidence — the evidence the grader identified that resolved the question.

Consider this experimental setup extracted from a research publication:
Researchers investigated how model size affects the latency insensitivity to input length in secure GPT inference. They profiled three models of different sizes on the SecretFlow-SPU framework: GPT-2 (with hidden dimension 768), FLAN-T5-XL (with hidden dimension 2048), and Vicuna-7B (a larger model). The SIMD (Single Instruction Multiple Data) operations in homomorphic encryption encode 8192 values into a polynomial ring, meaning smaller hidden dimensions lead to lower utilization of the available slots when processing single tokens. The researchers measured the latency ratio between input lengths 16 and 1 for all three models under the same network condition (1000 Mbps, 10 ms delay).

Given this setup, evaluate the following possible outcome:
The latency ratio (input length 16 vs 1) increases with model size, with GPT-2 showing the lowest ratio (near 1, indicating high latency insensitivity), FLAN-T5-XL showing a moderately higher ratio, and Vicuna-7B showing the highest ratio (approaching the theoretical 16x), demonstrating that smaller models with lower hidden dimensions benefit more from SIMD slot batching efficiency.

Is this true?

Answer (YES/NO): NO